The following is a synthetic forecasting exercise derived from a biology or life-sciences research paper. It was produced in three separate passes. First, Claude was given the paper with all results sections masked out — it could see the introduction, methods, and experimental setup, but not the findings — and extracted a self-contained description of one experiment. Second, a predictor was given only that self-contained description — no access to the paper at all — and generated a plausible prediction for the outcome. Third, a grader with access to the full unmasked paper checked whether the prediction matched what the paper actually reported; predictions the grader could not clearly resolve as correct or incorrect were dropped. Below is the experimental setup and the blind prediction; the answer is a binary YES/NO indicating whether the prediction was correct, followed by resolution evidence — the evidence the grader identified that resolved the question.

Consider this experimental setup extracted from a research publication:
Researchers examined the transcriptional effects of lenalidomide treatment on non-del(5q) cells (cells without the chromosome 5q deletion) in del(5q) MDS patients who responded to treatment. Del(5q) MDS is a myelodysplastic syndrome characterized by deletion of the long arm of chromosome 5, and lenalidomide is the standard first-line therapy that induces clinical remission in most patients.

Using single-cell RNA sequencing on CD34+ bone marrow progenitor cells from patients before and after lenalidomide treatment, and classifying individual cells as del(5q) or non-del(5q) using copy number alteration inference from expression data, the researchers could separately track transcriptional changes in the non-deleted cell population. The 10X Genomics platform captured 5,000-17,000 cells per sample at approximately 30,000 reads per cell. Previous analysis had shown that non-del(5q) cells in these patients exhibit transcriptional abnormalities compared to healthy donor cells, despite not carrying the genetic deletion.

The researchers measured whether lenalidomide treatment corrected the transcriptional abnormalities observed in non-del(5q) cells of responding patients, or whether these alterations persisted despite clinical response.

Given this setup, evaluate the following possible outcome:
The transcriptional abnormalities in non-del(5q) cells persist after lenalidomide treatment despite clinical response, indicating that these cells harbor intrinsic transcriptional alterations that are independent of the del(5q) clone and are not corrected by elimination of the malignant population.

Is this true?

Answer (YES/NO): NO